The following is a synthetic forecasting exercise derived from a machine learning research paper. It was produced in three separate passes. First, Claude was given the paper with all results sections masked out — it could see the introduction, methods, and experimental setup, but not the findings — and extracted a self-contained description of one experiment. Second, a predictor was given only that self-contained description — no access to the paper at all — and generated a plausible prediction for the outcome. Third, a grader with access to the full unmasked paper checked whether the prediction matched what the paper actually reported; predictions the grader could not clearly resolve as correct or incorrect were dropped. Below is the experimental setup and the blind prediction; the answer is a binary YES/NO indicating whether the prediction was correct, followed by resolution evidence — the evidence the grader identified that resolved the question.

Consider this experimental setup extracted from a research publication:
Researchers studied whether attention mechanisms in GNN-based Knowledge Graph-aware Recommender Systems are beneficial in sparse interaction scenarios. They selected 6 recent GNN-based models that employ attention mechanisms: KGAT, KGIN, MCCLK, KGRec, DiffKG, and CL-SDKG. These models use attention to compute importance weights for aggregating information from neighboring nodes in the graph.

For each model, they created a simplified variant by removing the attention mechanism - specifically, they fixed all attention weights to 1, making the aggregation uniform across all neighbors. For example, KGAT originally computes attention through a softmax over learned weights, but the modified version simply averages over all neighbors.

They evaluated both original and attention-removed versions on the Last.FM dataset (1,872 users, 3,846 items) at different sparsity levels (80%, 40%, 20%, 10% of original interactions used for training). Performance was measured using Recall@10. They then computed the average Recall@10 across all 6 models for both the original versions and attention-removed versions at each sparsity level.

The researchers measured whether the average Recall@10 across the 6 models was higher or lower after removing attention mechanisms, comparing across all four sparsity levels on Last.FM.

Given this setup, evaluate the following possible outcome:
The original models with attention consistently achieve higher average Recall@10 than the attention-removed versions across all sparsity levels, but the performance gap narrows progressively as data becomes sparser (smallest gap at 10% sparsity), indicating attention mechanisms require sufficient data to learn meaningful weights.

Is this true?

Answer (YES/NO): NO